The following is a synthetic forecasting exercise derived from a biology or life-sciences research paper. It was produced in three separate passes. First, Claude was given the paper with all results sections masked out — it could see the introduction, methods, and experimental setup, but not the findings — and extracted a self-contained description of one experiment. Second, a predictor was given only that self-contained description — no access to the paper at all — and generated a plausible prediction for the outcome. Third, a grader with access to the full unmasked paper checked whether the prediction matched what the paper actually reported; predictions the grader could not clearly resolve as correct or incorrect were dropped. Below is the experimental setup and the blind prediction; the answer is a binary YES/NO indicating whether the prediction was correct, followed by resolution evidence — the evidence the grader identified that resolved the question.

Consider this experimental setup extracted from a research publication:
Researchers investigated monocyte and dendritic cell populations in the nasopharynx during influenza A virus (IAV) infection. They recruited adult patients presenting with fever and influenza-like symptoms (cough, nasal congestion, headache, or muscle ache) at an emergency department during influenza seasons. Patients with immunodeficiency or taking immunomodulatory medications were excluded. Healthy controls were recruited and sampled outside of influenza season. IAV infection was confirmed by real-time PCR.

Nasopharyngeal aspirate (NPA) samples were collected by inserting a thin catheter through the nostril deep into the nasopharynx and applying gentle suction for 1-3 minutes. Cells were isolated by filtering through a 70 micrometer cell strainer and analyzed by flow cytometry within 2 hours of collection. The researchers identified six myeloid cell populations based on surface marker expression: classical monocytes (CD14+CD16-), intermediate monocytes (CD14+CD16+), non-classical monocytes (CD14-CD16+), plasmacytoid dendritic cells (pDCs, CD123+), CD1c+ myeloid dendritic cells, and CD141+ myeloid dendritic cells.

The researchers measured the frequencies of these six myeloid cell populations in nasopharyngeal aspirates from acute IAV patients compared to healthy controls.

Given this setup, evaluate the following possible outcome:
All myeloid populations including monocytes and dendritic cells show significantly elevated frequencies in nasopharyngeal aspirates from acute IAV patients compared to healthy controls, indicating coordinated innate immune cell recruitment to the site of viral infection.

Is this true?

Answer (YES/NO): NO